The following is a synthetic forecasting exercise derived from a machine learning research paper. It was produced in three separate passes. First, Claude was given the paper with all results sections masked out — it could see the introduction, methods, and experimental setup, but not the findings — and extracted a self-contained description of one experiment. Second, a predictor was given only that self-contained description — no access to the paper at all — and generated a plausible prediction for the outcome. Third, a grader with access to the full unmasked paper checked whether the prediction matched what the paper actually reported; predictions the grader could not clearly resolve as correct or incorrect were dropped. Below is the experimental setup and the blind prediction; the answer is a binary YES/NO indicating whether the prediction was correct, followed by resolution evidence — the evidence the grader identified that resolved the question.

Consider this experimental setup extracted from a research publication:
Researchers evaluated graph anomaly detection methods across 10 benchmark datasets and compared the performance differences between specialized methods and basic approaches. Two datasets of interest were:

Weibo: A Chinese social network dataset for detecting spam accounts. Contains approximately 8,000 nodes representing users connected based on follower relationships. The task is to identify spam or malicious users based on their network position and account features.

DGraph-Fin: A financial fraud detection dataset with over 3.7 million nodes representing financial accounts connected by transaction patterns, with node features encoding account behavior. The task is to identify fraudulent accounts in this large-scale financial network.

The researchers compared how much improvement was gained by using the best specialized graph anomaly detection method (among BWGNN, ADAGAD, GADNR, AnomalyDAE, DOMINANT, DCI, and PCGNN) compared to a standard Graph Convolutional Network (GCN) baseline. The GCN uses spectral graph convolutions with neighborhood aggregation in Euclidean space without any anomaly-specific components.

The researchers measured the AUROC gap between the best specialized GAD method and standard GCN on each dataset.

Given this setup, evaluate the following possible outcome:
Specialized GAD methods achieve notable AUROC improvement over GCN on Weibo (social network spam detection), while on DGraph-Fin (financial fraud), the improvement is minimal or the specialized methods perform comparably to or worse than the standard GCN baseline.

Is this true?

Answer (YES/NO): NO